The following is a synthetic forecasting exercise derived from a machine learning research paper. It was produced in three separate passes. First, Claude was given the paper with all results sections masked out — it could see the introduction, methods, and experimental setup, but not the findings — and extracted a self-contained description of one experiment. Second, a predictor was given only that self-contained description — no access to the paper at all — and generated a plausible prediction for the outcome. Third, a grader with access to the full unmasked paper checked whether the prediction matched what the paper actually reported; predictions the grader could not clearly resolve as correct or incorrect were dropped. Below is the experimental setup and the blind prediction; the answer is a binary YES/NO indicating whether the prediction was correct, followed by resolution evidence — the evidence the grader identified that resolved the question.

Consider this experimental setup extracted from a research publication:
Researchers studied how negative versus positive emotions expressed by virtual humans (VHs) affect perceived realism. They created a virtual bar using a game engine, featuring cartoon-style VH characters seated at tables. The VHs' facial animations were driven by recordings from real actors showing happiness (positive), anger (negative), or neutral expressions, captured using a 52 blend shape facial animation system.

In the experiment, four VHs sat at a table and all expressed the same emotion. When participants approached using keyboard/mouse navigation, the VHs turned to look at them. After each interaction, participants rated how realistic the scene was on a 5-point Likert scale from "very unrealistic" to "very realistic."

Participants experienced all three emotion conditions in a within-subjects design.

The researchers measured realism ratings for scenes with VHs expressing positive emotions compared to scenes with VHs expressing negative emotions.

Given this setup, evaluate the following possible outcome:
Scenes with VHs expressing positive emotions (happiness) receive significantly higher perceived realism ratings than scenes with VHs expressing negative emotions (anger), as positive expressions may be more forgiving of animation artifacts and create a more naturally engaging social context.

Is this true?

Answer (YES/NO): NO